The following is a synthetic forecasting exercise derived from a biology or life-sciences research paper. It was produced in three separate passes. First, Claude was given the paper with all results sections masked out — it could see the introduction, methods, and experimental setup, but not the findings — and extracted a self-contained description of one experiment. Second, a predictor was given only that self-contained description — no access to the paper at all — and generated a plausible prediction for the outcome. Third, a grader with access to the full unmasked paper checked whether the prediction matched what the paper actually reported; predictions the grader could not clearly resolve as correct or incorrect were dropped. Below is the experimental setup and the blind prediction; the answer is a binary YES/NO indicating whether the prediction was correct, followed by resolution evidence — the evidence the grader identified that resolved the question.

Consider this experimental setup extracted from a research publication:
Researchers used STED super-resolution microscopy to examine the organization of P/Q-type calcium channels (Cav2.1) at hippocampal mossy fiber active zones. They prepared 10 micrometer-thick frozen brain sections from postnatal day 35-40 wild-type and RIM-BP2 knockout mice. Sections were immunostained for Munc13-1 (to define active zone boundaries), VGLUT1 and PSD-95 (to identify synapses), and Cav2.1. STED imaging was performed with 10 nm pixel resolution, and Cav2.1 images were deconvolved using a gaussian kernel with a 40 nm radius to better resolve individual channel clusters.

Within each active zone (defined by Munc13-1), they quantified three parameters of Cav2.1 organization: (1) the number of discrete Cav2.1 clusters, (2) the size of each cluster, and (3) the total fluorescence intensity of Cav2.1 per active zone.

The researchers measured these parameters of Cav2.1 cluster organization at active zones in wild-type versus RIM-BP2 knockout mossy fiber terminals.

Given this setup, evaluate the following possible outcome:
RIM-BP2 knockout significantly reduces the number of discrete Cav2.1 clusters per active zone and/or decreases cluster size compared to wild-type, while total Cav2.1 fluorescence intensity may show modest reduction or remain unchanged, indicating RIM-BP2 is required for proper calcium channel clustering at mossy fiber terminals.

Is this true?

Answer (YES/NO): NO